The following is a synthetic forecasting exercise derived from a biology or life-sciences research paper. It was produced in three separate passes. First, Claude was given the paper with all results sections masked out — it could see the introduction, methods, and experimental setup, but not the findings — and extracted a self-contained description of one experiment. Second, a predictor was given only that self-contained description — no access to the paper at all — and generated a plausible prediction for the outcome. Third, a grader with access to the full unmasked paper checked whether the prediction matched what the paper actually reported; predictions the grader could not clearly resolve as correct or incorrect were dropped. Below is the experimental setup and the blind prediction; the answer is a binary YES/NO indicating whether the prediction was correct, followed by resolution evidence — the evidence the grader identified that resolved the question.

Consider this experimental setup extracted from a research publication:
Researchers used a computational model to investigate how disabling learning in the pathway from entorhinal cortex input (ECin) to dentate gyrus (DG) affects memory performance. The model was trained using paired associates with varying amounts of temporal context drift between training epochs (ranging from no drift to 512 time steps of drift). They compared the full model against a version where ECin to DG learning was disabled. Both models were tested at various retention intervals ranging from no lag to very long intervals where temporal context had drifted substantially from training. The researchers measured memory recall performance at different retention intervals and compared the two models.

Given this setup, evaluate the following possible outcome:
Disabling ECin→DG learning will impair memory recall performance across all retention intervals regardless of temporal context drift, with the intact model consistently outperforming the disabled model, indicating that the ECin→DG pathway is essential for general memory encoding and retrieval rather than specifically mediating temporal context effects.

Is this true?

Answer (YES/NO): NO